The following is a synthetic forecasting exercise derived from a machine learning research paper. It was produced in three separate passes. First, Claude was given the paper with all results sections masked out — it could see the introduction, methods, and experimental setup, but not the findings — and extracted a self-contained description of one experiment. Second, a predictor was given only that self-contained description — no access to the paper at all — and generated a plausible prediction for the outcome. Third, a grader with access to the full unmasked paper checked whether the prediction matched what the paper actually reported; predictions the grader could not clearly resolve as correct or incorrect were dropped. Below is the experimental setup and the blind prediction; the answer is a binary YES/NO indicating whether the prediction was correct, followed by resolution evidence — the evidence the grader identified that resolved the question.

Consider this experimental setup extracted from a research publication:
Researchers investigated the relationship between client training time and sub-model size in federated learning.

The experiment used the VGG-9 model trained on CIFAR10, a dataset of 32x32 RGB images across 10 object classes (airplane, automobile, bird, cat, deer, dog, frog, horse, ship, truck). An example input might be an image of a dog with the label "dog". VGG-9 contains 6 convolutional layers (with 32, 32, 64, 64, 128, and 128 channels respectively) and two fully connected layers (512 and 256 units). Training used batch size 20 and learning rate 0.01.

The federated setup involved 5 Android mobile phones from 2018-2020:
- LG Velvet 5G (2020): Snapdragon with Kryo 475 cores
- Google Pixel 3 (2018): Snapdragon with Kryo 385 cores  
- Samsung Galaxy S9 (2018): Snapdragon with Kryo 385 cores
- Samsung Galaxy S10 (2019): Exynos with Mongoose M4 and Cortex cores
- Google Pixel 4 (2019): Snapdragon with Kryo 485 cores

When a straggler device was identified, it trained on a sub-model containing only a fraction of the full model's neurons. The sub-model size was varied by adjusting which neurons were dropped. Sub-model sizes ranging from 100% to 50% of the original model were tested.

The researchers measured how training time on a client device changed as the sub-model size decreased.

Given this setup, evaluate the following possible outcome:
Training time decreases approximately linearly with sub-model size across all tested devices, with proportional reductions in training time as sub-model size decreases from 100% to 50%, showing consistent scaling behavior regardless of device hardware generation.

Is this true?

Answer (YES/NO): YES